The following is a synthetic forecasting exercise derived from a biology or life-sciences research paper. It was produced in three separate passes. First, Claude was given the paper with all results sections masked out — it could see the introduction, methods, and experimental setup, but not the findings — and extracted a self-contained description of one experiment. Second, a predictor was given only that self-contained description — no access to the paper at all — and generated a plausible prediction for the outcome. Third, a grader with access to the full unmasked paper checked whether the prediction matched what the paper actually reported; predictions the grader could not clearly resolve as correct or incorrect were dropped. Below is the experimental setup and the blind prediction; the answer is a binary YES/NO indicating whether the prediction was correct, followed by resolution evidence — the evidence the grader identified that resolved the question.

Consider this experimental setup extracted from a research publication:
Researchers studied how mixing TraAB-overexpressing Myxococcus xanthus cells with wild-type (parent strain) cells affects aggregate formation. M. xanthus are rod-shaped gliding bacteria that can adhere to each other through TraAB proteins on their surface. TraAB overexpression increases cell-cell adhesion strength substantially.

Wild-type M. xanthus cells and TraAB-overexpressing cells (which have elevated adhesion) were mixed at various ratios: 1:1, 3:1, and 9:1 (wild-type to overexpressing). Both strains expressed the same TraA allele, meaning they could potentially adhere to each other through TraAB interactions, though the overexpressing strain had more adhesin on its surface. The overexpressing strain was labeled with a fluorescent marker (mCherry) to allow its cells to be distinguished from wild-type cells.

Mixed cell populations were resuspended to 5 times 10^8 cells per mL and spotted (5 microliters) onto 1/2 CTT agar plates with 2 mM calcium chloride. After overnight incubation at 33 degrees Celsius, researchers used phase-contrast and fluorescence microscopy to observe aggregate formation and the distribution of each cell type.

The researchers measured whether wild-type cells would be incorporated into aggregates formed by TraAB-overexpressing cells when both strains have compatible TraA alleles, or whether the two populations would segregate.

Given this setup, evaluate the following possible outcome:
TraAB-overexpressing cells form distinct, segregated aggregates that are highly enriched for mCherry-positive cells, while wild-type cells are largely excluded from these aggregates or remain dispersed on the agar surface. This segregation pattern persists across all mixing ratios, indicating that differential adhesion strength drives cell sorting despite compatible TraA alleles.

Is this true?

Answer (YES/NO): NO